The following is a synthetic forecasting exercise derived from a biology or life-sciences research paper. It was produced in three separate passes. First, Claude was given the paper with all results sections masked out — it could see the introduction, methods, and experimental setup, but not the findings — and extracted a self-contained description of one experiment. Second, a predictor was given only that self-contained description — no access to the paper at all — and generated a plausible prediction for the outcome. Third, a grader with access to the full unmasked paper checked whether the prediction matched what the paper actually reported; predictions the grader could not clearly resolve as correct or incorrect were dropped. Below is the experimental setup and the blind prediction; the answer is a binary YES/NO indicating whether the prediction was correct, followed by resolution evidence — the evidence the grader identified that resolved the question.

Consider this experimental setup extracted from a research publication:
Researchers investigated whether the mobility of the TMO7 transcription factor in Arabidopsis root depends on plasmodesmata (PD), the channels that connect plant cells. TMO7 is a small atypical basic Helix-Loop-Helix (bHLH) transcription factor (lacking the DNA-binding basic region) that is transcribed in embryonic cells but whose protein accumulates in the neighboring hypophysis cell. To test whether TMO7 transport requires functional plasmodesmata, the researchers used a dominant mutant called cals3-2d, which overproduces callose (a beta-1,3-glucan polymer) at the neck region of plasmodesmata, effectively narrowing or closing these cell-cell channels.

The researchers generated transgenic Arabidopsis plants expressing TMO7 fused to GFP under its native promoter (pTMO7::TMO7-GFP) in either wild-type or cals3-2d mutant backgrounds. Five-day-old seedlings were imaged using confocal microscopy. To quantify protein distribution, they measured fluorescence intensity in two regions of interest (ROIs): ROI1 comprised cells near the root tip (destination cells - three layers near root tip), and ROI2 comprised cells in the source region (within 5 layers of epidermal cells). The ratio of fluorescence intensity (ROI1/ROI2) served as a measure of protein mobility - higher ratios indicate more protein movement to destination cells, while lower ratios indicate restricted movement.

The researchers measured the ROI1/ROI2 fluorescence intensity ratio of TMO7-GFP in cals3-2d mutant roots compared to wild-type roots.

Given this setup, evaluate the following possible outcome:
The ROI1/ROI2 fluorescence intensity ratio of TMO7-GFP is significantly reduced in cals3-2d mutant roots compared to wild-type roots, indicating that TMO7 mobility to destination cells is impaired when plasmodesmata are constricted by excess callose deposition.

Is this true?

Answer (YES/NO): YES